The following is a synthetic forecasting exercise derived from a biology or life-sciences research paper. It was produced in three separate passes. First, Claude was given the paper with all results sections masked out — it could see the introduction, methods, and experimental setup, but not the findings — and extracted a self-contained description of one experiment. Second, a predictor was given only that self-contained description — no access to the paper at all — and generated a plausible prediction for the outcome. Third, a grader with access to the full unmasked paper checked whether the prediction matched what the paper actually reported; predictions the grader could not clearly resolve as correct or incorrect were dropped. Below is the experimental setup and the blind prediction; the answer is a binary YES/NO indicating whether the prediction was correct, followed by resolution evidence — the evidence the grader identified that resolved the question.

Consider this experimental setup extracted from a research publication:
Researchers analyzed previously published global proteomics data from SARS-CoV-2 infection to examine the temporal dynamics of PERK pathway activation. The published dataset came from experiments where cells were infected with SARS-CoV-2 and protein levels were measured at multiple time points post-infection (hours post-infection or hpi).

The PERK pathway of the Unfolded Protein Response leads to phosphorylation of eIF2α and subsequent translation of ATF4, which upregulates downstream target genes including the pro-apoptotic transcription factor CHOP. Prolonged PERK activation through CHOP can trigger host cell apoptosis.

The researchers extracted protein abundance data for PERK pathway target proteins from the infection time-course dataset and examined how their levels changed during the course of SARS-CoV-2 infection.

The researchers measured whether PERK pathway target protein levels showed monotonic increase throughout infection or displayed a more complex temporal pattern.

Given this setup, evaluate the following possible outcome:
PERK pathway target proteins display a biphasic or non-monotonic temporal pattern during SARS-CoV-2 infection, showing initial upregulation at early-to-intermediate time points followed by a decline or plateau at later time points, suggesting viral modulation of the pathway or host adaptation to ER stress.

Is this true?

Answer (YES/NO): YES